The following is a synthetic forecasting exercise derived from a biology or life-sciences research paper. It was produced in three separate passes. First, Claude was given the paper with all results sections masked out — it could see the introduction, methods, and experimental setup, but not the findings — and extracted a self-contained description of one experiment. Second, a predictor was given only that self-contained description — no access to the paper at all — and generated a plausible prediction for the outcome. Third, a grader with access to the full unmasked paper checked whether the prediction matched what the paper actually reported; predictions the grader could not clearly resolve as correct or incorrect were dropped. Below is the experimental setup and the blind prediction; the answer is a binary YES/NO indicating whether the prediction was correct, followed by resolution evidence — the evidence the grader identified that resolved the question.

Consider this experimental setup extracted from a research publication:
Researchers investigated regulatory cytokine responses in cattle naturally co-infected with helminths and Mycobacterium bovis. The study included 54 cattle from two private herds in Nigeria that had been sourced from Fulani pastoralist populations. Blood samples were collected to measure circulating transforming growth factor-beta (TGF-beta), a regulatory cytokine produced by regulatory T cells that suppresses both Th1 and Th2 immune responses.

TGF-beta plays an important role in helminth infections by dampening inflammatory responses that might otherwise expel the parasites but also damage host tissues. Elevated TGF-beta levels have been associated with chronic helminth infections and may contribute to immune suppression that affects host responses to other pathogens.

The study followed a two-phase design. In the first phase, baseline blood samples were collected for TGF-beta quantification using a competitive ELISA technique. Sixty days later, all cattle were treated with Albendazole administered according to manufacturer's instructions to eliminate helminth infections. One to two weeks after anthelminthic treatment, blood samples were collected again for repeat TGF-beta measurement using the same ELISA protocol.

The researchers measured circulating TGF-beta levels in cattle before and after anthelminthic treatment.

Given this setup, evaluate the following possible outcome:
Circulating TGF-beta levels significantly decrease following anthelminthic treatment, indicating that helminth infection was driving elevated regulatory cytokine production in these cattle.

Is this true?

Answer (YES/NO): YES